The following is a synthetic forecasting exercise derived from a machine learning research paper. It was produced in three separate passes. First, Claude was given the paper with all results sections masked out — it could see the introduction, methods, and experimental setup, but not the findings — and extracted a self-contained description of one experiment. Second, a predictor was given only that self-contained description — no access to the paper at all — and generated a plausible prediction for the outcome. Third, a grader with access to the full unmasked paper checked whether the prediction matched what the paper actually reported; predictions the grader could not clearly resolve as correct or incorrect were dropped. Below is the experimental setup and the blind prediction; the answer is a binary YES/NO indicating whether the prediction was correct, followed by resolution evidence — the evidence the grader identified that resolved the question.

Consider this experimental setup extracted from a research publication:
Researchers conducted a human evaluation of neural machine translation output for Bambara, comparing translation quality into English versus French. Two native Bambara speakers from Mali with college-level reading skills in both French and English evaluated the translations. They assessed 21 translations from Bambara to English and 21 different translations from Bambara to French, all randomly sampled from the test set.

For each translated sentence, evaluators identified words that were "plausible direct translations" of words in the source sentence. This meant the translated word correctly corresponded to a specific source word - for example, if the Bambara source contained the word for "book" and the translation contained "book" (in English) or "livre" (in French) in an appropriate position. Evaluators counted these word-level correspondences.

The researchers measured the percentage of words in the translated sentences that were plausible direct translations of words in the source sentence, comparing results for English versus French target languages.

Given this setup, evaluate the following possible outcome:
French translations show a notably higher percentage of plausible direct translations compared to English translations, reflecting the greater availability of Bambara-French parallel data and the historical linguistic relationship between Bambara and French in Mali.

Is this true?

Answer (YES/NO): NO